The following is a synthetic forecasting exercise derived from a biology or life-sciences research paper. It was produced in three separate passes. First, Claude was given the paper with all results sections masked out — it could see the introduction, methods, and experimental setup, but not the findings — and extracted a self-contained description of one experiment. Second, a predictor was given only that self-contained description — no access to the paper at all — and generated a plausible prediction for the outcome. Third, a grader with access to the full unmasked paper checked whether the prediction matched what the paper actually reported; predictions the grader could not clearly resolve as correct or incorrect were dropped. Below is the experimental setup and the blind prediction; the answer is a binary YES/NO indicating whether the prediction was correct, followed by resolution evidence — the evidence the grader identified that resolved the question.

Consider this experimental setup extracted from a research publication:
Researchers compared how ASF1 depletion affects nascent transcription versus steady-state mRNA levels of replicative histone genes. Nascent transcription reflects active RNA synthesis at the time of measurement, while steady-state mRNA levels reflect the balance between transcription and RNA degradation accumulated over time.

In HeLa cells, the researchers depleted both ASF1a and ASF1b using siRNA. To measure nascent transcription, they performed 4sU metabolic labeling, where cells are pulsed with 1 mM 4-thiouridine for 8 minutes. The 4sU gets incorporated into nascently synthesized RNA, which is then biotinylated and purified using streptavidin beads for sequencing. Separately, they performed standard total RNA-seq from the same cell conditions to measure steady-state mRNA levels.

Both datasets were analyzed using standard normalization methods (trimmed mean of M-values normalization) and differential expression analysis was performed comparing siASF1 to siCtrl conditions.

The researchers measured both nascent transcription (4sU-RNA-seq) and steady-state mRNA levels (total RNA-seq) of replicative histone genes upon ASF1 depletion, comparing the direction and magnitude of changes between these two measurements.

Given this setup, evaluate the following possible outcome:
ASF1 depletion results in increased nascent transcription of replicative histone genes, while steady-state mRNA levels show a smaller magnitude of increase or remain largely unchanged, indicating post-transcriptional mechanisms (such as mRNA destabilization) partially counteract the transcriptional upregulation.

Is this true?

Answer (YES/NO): NO